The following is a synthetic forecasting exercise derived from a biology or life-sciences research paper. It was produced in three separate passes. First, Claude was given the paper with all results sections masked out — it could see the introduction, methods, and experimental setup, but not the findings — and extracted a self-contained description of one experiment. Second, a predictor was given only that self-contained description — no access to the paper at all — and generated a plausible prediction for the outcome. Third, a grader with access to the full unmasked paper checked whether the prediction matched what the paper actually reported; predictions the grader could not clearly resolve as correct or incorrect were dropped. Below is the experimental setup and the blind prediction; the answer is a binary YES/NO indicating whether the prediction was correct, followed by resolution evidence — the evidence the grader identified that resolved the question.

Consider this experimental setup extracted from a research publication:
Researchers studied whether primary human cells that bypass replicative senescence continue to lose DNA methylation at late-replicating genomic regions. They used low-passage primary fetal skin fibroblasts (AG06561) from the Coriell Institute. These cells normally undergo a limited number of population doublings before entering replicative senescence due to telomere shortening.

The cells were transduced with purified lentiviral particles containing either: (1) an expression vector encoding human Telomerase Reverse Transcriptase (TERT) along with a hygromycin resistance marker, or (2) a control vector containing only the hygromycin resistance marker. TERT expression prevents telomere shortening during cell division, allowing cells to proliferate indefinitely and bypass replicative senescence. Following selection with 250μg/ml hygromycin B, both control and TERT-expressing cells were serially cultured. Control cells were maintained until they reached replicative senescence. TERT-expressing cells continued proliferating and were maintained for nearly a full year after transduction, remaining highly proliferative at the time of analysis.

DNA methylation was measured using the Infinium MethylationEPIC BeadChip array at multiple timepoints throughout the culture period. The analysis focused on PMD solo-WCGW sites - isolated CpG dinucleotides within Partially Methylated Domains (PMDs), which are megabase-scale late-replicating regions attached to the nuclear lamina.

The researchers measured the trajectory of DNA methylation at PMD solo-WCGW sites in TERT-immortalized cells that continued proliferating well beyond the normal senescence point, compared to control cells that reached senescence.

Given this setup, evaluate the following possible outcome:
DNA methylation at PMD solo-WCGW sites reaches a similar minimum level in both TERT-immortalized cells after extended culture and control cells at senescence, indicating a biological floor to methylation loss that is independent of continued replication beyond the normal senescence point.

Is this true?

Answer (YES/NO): NO